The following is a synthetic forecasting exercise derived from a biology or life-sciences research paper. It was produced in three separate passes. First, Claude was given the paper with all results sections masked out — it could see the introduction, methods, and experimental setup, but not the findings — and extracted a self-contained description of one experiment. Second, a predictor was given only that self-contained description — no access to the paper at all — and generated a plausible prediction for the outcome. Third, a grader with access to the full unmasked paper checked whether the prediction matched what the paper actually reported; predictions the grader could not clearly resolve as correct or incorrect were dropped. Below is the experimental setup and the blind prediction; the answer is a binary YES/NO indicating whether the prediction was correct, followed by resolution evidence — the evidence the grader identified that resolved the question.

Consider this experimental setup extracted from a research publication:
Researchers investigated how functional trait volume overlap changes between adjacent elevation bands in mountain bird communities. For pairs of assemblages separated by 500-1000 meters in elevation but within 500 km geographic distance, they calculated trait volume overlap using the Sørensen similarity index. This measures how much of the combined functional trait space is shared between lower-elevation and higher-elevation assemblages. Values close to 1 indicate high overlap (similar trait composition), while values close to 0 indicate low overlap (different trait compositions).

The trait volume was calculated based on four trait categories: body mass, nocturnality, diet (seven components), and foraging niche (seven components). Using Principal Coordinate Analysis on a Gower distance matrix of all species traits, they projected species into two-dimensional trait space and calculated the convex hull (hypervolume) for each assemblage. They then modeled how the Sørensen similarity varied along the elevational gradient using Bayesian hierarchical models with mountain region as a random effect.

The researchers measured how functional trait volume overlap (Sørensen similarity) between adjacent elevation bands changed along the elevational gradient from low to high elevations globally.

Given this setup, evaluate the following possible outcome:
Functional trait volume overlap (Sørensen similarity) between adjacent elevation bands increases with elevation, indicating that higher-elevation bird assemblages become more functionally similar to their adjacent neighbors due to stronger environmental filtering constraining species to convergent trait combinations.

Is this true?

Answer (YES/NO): NO